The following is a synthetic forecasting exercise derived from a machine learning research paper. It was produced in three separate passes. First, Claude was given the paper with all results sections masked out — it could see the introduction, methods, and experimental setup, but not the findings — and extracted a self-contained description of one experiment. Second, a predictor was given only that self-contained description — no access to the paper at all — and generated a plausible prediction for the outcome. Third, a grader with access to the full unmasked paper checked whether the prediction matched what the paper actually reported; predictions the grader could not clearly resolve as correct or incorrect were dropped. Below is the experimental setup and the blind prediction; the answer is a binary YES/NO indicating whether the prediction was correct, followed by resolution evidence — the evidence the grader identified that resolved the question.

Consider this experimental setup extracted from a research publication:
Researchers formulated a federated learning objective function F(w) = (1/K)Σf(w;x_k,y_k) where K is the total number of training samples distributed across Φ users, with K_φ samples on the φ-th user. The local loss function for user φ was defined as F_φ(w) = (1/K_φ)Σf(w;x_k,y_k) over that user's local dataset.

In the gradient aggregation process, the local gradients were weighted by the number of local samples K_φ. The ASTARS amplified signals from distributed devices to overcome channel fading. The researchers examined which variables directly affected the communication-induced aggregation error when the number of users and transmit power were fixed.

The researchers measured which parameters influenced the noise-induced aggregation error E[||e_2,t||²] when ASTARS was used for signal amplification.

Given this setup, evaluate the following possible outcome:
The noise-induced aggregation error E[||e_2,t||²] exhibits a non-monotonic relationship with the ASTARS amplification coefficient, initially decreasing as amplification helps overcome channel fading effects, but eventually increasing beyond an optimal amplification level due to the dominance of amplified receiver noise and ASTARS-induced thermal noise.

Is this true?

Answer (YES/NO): YES